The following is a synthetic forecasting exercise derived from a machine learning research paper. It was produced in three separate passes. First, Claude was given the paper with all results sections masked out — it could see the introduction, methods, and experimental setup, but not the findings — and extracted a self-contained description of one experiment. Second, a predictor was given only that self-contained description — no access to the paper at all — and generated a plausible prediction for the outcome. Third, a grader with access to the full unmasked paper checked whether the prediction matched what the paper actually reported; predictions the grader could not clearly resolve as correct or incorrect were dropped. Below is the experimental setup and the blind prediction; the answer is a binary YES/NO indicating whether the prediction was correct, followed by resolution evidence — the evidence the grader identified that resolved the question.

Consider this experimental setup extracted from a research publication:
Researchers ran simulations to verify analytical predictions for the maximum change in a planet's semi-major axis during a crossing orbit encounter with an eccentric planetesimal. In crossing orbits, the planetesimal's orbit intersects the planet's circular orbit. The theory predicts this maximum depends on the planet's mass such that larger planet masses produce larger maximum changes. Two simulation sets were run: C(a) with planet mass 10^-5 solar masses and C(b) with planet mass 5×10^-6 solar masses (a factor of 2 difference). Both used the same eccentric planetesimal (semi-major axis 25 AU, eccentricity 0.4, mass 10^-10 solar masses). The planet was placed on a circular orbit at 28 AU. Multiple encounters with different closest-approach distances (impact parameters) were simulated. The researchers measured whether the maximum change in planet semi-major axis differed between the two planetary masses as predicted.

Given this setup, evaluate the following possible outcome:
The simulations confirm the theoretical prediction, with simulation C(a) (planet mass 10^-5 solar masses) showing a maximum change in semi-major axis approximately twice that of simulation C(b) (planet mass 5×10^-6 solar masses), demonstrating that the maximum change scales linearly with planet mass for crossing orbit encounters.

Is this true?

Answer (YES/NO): NO